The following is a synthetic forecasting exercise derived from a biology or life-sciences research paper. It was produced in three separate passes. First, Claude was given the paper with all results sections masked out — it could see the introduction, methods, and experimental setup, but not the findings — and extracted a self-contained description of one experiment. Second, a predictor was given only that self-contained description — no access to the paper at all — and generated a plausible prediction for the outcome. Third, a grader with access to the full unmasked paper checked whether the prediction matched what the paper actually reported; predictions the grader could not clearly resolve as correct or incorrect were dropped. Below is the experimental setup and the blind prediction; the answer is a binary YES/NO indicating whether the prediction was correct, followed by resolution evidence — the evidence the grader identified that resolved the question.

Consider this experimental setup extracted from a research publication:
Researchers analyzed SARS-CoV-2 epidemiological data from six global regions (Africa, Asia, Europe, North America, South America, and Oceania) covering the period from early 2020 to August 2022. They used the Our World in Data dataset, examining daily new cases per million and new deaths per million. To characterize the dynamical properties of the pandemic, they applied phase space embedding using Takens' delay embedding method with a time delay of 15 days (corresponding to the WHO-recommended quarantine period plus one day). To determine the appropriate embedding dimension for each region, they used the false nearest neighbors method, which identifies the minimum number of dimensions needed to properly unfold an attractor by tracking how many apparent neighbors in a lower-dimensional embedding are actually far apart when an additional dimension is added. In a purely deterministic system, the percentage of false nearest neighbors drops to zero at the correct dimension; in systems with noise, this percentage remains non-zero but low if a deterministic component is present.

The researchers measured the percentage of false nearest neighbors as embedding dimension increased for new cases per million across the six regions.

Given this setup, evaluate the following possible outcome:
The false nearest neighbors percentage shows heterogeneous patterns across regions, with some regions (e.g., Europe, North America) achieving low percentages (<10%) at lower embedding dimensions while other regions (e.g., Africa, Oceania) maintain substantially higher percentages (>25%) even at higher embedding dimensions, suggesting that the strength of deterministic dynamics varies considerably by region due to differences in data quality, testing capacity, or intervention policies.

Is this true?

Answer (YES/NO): NO